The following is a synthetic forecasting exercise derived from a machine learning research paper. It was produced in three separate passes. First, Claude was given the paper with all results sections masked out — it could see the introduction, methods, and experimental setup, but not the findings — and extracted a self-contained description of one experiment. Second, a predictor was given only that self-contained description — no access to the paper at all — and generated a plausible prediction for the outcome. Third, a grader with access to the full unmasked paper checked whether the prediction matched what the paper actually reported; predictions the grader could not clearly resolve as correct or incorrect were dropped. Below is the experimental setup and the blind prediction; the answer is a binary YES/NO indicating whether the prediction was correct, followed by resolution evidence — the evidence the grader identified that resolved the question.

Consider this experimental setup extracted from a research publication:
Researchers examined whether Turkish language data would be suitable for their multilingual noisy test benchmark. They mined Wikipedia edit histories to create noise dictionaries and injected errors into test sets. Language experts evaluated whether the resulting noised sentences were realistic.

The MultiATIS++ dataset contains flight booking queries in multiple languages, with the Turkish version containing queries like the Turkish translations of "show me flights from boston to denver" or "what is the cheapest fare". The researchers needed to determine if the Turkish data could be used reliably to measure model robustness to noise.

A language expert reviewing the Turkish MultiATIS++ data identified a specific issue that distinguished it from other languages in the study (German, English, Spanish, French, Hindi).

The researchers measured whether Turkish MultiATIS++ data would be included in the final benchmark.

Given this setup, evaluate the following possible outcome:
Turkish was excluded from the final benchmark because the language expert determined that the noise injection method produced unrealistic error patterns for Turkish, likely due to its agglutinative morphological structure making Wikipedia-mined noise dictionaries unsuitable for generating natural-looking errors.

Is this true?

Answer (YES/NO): NO